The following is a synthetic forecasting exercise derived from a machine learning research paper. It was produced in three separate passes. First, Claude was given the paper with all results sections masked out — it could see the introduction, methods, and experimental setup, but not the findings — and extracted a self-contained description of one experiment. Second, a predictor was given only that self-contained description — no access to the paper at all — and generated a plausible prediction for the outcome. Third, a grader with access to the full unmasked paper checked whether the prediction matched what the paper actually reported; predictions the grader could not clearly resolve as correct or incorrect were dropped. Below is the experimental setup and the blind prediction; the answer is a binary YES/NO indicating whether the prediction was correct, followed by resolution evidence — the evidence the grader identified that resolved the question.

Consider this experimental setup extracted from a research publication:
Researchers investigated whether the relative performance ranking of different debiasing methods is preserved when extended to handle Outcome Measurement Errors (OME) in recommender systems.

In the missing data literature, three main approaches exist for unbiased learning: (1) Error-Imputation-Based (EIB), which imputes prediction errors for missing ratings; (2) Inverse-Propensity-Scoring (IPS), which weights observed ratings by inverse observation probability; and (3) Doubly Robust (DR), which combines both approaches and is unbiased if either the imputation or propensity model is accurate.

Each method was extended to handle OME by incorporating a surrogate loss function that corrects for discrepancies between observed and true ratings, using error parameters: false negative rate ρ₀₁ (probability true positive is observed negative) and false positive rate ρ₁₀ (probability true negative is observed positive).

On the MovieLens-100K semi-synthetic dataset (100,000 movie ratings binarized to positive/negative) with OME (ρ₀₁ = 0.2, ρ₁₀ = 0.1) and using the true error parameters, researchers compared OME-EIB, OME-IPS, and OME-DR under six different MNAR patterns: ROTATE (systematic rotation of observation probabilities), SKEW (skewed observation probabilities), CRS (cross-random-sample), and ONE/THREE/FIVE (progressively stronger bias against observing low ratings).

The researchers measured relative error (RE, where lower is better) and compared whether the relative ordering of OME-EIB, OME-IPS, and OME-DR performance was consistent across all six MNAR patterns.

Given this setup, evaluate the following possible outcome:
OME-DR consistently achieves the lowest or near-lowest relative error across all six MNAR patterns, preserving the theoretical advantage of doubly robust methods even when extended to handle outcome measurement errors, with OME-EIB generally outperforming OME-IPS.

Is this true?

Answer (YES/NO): NO